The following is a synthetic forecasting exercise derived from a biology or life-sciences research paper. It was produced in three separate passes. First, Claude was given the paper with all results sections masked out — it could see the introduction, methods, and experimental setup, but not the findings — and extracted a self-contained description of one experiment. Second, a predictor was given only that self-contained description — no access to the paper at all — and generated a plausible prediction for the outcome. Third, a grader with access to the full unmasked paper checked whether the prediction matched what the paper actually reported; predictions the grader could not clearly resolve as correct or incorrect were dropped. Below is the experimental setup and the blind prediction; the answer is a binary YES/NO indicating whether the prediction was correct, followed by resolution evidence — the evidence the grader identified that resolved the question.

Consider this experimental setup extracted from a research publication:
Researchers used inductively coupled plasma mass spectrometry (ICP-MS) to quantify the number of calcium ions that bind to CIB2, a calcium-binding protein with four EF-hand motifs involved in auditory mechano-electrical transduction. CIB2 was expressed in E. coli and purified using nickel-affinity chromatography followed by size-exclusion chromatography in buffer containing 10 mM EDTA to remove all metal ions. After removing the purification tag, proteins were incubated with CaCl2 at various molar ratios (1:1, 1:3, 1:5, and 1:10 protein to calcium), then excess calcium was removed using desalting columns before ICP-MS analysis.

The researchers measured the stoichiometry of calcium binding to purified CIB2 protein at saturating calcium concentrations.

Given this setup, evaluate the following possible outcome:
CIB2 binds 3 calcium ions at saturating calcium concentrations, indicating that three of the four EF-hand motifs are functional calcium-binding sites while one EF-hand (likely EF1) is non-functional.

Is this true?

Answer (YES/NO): NO